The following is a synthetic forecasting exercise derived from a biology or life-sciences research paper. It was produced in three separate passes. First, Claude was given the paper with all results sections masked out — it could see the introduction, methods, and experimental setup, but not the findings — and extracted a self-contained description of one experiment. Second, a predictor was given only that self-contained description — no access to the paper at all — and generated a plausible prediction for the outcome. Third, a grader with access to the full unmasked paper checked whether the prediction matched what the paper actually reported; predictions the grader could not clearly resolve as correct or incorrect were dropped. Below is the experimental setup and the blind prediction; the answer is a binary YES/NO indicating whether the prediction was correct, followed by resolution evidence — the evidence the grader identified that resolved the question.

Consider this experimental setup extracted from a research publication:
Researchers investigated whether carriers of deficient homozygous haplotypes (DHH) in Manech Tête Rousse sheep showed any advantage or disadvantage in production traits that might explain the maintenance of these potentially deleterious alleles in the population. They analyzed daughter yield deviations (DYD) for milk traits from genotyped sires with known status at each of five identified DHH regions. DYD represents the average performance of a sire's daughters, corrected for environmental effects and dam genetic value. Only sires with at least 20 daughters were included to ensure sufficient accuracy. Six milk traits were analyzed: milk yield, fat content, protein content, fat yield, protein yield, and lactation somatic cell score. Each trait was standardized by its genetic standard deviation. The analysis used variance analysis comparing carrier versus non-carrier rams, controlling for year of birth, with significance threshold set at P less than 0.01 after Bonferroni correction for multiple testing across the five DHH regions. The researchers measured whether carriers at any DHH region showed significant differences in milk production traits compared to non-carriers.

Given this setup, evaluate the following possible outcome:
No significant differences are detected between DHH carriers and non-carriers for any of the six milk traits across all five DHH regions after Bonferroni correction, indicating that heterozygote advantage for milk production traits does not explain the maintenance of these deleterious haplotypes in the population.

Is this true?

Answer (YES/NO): NO